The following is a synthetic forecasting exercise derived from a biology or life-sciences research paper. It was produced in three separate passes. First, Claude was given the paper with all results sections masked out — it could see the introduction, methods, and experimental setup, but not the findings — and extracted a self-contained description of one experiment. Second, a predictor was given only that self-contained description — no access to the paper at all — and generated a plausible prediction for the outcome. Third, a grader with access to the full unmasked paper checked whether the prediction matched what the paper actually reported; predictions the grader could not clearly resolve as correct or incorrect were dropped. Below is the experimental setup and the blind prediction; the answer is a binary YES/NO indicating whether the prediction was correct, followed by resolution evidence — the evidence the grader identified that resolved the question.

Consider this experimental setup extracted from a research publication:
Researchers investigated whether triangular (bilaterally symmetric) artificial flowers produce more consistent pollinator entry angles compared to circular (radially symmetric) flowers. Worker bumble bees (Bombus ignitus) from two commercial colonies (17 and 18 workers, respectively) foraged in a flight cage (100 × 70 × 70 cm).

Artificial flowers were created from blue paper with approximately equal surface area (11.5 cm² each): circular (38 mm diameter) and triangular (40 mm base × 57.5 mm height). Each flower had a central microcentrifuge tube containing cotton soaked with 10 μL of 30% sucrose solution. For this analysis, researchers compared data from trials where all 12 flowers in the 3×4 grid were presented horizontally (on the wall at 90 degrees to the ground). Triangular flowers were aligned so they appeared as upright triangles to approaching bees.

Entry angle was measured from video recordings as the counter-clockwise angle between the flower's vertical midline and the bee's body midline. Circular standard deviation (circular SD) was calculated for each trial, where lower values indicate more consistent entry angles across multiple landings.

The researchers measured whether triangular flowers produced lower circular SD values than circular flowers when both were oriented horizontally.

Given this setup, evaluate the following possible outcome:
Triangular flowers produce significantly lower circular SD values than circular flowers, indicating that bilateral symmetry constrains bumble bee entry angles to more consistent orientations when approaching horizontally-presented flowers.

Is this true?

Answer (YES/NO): NO